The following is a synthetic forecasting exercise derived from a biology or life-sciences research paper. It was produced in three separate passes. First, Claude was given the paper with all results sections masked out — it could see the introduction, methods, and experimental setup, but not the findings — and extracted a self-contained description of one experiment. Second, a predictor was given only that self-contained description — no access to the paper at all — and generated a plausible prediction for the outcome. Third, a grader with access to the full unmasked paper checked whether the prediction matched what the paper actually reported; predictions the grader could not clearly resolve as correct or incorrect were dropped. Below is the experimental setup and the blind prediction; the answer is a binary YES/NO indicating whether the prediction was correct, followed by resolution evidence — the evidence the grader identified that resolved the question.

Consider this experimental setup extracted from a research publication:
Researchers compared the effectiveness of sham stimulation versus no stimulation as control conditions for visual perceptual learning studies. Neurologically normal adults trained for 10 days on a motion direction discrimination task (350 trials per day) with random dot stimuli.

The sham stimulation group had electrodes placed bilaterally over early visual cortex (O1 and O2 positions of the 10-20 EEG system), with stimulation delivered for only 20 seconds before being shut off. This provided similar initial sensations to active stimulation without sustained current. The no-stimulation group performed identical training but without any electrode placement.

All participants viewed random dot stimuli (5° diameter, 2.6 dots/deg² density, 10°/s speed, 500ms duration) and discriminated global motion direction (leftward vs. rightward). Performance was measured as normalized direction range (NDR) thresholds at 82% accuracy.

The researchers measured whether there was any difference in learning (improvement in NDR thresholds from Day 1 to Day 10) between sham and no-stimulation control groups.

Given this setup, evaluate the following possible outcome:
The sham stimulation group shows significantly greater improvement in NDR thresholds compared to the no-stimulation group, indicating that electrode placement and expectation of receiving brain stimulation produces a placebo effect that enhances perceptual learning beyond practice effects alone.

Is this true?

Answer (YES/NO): NO